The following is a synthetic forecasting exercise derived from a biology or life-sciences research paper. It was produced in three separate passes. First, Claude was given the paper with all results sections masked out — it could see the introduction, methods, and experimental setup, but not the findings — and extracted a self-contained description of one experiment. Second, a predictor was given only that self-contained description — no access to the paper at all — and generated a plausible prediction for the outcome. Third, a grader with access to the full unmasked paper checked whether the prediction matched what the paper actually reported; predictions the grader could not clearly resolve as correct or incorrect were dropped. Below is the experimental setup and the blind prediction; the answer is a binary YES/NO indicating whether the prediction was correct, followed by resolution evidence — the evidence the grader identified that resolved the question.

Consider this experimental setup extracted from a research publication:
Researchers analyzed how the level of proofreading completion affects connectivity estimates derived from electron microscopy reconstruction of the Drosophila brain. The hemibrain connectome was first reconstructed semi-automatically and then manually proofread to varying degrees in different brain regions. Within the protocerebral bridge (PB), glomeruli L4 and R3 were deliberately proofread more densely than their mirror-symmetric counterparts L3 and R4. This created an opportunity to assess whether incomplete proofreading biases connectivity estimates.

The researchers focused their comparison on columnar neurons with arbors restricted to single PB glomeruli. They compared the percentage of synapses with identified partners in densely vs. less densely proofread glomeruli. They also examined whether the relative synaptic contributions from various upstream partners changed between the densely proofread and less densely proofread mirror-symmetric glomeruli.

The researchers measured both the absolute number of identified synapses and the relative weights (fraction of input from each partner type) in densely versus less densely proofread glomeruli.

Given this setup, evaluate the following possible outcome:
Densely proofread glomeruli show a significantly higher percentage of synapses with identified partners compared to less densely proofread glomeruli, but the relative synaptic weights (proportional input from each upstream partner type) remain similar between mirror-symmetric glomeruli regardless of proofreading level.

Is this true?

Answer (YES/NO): YES